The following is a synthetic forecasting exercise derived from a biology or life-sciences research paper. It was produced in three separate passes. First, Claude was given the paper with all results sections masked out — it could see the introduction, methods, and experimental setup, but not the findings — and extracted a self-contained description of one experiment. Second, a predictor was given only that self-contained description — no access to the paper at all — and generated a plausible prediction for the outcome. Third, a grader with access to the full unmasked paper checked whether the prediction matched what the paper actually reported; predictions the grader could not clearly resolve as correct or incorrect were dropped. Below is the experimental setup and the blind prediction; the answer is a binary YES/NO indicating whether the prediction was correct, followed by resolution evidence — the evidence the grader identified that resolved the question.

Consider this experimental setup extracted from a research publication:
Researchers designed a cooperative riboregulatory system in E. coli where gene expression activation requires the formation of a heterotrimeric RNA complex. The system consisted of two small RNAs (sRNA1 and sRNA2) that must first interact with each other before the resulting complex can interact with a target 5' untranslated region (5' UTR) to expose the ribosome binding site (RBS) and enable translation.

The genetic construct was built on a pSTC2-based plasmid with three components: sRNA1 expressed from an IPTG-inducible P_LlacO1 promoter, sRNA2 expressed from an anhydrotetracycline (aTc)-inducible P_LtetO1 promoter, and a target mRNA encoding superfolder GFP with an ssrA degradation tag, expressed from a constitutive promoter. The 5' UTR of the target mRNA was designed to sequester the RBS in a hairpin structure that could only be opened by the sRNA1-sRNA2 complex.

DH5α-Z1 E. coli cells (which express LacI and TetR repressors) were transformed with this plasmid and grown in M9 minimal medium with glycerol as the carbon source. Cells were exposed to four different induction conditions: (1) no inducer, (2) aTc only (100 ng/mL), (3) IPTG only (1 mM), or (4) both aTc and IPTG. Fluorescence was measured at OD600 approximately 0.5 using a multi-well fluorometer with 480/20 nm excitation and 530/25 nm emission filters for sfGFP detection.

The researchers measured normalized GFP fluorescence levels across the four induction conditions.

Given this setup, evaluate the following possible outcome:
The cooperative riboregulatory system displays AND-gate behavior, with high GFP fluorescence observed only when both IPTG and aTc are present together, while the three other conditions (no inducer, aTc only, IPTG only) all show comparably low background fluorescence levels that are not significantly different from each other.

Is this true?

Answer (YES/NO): NO